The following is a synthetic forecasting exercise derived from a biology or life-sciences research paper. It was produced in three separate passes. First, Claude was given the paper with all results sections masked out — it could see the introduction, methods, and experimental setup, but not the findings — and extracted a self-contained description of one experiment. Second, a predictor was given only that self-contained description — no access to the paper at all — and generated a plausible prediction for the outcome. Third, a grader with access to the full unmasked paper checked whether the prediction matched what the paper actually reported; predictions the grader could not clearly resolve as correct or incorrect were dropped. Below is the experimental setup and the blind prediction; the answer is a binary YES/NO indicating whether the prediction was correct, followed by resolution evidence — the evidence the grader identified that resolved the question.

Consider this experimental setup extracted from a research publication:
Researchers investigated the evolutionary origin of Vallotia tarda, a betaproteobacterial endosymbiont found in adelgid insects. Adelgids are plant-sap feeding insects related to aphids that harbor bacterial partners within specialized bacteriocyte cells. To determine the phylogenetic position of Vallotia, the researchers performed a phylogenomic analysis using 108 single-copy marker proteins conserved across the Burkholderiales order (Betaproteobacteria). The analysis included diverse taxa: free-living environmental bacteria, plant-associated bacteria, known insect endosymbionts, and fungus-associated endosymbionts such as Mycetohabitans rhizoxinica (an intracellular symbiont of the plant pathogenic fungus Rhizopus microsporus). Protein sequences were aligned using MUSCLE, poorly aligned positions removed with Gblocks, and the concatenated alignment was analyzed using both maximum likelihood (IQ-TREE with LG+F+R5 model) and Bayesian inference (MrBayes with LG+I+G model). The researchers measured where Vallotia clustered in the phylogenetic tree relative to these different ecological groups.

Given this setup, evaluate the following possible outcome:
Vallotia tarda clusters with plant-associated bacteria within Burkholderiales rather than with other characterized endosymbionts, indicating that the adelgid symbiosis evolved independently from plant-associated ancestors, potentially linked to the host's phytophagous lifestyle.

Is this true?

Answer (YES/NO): NO